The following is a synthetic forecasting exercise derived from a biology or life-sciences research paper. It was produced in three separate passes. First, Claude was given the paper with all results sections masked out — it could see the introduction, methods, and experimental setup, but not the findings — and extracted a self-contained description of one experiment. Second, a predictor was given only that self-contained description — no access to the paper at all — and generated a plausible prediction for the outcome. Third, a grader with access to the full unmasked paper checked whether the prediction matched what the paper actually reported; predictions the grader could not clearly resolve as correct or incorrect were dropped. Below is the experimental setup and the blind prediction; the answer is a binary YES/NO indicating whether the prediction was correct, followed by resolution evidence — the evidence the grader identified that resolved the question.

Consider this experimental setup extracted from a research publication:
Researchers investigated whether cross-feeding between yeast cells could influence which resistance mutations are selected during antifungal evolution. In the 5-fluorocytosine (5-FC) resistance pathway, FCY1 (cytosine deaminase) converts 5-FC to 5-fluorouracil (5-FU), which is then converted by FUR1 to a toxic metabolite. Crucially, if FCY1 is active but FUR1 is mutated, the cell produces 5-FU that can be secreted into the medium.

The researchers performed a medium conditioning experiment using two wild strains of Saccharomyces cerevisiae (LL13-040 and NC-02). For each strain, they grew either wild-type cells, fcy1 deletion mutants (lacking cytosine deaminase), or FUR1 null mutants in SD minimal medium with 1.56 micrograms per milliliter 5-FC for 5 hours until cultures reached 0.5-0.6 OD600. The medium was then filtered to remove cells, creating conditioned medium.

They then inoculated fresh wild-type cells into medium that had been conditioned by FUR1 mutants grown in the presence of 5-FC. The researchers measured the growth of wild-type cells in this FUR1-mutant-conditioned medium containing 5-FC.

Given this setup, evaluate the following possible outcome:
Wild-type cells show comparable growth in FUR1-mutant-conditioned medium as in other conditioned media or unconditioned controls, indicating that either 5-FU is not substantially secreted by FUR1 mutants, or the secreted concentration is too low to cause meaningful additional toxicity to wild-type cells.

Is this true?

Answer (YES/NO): NO